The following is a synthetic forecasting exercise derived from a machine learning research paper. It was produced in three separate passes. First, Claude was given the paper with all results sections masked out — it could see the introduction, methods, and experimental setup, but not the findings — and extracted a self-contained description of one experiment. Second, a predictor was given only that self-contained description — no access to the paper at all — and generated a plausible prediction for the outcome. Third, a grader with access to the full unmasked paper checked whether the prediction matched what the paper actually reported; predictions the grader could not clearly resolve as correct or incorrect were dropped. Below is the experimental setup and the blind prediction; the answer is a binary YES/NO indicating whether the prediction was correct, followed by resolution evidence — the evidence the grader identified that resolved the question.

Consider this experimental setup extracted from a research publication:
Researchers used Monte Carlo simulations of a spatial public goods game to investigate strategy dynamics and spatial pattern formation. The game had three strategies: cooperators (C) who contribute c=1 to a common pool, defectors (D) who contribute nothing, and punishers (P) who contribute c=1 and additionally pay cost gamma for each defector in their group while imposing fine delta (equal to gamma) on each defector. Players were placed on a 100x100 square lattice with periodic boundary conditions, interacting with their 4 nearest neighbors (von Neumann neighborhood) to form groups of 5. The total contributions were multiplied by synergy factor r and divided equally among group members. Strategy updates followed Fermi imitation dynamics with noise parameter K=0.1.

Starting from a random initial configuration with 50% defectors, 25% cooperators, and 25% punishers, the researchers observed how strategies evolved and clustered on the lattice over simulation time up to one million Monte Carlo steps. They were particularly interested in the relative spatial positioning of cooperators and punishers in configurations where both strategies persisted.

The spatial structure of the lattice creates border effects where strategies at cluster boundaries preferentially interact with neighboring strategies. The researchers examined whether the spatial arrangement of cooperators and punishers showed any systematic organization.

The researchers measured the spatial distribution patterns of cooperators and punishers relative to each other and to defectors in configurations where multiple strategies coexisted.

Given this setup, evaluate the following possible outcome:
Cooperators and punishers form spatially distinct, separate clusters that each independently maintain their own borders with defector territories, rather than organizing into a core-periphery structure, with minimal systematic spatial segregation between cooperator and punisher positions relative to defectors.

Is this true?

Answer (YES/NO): NO